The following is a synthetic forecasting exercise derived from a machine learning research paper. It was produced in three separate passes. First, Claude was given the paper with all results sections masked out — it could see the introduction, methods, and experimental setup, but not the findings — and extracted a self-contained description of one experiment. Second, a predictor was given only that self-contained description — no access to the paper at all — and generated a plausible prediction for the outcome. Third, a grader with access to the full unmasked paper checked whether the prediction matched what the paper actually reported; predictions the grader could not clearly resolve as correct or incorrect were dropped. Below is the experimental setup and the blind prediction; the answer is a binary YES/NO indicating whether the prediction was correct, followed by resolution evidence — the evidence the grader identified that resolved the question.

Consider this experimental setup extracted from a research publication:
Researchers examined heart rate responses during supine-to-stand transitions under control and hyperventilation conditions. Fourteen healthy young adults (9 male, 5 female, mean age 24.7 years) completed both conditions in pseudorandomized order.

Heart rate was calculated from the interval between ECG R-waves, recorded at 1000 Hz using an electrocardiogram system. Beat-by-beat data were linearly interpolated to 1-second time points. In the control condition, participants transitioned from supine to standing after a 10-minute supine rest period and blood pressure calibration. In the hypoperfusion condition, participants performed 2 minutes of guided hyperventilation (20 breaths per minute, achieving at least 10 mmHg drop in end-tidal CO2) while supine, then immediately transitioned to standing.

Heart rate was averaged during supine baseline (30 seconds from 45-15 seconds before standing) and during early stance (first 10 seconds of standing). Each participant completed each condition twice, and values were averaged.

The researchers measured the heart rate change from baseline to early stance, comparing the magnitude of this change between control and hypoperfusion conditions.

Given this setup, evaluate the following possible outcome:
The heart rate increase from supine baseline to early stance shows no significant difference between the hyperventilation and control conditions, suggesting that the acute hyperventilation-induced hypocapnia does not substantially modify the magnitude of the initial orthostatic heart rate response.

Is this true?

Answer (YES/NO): NO